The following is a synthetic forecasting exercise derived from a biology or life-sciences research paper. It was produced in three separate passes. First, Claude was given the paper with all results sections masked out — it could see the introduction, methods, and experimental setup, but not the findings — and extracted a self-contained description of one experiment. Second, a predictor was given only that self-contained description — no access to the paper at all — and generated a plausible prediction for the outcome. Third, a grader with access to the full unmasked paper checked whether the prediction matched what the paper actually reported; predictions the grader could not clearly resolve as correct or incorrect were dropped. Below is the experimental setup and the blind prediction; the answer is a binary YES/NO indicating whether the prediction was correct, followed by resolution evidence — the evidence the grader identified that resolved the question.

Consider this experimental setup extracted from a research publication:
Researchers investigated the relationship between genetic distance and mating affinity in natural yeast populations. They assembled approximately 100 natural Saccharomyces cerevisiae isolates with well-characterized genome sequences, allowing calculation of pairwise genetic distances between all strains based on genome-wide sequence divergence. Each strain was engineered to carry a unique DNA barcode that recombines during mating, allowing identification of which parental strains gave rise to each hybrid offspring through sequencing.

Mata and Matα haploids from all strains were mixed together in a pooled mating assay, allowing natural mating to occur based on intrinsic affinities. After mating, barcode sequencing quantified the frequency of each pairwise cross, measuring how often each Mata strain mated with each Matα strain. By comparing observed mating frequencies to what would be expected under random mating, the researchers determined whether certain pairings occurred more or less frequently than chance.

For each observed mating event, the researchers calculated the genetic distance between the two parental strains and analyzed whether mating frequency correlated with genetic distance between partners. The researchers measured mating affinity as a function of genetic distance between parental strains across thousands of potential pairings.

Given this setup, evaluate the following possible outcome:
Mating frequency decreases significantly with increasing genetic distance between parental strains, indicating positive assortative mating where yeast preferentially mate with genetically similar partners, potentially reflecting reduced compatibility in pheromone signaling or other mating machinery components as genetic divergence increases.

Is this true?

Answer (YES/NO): NO